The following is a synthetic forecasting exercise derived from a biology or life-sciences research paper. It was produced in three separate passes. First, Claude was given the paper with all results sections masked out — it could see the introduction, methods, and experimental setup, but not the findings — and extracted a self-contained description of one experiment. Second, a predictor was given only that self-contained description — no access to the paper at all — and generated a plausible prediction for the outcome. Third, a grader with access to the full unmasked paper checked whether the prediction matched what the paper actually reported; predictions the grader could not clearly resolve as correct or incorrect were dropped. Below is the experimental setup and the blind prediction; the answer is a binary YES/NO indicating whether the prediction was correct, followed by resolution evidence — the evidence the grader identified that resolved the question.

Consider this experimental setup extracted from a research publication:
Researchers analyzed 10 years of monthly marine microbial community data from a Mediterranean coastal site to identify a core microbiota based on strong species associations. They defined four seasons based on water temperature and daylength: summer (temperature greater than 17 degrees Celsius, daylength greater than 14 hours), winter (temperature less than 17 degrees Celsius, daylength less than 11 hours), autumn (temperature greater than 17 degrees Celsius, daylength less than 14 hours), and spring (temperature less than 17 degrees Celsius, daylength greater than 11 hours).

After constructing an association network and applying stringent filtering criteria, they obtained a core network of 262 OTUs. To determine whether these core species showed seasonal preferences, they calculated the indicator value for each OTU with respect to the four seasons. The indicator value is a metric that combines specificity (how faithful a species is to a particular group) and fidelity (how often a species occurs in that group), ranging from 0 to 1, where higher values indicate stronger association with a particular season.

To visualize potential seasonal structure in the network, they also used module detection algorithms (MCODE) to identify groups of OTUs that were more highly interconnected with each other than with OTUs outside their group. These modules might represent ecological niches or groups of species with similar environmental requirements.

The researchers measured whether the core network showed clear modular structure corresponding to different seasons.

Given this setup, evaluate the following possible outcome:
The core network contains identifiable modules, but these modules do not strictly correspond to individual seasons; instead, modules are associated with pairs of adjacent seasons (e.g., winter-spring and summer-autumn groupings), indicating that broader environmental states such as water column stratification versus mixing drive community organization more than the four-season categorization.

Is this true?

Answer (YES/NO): NO